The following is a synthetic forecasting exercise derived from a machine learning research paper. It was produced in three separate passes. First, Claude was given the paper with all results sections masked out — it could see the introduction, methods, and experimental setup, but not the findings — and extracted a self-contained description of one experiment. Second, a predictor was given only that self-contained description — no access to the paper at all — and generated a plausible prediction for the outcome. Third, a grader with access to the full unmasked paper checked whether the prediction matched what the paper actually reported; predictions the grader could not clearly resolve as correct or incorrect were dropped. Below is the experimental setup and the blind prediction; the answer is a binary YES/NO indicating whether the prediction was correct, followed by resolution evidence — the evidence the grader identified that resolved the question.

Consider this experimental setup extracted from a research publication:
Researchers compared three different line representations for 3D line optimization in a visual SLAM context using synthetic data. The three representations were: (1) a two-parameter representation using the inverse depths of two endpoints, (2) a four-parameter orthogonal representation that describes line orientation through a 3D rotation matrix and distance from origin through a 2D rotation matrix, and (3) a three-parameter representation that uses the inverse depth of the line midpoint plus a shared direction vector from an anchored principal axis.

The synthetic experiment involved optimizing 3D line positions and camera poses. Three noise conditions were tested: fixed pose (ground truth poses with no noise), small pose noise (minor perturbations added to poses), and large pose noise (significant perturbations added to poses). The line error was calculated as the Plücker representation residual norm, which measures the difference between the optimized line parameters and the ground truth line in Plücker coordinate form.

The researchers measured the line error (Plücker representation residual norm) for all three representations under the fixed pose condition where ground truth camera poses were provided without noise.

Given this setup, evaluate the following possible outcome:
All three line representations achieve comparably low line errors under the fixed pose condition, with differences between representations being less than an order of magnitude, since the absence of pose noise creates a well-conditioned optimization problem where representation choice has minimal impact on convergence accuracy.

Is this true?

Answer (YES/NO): YES